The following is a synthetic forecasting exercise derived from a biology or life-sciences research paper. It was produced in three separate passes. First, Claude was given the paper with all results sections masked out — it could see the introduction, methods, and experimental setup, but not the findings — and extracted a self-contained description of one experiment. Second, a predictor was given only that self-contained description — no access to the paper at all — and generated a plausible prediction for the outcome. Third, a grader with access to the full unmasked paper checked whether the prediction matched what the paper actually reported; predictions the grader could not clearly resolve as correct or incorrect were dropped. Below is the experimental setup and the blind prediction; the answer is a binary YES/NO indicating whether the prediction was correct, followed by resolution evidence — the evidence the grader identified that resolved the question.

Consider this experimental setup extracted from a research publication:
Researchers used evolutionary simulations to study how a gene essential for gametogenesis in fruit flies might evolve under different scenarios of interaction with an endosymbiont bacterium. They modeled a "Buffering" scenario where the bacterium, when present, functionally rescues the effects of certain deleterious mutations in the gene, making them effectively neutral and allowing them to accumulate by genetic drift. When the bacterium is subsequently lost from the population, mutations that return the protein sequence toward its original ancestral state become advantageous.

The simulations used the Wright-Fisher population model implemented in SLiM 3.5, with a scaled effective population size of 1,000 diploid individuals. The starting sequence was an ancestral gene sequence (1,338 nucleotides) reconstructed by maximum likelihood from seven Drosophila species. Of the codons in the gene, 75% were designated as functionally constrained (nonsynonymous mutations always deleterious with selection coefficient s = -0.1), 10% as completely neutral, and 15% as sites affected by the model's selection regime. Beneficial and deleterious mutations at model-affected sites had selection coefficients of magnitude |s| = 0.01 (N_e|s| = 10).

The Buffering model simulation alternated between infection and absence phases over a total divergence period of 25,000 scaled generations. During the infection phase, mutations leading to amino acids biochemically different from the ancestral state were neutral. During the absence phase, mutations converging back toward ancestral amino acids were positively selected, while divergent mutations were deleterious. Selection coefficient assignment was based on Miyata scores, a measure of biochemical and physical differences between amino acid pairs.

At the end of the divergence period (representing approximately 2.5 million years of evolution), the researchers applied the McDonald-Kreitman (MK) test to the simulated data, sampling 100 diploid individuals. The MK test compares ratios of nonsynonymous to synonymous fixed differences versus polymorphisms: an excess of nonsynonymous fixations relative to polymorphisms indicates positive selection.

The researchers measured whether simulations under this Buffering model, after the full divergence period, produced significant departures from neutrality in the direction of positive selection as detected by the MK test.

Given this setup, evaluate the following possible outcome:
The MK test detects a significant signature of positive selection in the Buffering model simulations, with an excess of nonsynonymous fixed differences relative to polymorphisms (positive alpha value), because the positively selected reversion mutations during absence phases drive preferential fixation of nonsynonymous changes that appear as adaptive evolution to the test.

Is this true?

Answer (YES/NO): NO